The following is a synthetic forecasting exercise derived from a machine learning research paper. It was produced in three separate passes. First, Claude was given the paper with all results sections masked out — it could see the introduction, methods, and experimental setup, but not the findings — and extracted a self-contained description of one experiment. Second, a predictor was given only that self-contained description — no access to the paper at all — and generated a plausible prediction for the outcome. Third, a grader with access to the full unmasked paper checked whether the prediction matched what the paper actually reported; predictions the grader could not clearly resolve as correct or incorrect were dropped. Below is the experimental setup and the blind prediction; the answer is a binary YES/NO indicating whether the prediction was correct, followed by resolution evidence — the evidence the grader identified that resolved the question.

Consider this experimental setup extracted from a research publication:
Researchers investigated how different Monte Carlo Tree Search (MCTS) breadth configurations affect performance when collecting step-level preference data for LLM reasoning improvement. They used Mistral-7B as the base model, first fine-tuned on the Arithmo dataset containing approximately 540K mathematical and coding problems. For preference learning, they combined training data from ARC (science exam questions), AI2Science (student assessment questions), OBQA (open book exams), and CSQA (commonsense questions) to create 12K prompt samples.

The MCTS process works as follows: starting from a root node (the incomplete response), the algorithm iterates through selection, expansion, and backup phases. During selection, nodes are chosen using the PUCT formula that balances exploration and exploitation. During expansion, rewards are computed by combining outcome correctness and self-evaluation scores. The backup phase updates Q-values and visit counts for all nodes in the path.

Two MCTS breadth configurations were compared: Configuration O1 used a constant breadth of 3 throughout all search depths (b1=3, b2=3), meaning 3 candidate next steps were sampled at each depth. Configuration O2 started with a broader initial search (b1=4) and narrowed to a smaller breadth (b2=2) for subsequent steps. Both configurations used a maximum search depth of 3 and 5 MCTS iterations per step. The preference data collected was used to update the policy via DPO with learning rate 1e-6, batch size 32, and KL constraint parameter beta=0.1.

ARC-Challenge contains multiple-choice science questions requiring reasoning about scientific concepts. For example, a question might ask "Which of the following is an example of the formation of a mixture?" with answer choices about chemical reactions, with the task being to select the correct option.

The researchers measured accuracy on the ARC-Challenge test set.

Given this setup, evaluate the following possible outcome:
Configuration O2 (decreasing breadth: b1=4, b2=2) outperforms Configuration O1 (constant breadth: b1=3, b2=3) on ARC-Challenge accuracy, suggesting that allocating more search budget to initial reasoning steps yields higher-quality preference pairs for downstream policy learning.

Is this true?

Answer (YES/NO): YES